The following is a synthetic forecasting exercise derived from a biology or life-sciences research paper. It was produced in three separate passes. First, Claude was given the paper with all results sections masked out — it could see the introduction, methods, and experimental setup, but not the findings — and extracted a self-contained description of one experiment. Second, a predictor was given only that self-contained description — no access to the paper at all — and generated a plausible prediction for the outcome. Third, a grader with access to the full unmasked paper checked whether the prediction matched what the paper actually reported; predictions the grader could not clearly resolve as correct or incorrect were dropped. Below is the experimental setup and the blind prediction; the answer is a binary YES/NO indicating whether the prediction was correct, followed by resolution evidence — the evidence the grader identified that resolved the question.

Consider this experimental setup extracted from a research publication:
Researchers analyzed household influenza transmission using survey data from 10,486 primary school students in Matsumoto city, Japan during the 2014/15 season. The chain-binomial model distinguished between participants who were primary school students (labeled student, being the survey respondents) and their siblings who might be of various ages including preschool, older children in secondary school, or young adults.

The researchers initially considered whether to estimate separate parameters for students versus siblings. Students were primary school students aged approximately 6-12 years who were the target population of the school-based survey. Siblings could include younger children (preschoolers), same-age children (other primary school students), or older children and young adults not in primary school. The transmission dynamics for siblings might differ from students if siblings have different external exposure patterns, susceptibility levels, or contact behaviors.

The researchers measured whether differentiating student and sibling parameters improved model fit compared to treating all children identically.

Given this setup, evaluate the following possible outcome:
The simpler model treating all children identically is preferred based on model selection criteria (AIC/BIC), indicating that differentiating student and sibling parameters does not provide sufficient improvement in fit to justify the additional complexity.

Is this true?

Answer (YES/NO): NO